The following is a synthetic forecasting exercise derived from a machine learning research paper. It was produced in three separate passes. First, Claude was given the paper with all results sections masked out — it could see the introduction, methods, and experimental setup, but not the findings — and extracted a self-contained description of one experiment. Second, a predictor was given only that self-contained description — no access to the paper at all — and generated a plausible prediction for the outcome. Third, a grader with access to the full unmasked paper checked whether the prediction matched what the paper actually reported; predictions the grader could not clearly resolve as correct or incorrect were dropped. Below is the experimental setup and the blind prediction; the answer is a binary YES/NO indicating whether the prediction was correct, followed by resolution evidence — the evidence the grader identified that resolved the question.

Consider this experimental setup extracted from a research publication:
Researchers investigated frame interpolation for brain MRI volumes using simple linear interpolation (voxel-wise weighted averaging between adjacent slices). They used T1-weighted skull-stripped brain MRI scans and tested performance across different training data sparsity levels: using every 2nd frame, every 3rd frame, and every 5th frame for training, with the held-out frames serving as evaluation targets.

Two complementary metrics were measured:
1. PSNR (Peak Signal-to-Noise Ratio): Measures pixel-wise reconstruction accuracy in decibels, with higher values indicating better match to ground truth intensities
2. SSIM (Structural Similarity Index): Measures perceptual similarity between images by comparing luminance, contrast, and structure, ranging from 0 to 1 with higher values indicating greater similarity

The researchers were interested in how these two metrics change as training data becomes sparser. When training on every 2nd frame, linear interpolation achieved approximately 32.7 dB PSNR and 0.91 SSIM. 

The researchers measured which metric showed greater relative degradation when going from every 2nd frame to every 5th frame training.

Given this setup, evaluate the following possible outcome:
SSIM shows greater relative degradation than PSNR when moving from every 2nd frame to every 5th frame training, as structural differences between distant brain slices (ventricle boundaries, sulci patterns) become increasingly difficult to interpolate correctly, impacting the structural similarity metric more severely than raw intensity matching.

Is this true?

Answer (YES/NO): NO